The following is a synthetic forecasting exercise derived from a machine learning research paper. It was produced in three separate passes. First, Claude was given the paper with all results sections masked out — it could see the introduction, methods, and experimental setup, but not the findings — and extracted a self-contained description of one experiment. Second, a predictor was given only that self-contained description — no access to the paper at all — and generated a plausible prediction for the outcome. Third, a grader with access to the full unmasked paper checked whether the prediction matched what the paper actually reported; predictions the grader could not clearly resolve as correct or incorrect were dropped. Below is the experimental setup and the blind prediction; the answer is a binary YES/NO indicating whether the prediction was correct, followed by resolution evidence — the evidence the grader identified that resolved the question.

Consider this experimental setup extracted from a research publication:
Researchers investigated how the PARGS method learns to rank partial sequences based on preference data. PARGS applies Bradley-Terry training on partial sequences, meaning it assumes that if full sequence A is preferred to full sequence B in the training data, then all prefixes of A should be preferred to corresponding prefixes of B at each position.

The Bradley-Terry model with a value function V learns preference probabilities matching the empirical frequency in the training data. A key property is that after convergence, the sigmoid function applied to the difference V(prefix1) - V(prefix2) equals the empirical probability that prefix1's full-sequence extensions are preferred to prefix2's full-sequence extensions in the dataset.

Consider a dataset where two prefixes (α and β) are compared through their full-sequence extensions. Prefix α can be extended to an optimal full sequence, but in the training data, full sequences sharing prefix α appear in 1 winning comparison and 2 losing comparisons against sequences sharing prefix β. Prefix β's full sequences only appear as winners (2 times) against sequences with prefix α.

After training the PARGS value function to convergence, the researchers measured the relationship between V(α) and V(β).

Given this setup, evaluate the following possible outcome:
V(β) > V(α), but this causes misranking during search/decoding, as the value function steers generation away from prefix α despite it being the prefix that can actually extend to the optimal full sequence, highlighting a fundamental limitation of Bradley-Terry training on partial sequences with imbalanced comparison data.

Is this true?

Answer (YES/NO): YES